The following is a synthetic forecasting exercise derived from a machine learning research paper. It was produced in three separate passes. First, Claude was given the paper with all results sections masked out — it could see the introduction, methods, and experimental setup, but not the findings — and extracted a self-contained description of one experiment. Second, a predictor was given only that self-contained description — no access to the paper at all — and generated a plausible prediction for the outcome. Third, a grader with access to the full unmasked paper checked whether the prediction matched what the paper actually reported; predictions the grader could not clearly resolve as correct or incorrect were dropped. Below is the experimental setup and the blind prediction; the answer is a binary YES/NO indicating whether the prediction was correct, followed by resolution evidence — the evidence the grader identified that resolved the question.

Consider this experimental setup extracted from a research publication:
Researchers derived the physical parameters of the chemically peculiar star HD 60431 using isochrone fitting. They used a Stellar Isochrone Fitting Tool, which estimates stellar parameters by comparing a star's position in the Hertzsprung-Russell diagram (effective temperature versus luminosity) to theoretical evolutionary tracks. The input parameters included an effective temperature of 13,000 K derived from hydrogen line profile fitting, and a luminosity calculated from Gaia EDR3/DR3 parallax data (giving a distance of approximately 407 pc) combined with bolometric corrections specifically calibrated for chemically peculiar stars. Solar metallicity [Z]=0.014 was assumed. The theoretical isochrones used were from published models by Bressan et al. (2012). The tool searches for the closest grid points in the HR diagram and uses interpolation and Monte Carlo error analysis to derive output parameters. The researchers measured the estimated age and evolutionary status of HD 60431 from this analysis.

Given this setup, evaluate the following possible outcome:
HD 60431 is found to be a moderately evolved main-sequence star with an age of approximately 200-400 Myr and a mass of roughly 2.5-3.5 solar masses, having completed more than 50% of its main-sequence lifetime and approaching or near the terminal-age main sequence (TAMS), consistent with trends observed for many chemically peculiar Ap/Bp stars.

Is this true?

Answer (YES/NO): NO